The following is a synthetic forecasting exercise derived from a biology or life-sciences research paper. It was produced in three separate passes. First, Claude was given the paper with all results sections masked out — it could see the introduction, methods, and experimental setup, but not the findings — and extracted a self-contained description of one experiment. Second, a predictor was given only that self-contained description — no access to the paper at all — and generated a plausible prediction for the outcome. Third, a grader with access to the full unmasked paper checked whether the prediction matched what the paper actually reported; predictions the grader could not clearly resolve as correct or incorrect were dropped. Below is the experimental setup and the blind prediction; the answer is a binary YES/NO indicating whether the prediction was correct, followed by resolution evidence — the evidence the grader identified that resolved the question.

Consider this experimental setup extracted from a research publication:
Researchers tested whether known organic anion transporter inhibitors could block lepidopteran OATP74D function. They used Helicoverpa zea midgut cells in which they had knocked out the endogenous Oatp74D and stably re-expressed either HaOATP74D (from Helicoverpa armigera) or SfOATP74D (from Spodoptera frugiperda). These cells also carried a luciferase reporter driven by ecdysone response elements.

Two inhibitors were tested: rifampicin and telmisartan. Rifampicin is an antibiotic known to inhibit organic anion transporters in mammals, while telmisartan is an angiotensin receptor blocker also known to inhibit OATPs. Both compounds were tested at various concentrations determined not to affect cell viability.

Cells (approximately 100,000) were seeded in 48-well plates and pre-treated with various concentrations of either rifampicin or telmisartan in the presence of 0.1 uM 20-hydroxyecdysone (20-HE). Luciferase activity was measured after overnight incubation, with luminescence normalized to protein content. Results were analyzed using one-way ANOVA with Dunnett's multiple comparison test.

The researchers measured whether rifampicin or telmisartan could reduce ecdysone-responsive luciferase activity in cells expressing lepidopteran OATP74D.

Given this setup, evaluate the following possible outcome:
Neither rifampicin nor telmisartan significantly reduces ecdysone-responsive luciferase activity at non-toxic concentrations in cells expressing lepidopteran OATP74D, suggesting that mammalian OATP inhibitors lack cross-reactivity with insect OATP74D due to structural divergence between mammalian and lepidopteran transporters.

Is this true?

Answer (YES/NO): NO